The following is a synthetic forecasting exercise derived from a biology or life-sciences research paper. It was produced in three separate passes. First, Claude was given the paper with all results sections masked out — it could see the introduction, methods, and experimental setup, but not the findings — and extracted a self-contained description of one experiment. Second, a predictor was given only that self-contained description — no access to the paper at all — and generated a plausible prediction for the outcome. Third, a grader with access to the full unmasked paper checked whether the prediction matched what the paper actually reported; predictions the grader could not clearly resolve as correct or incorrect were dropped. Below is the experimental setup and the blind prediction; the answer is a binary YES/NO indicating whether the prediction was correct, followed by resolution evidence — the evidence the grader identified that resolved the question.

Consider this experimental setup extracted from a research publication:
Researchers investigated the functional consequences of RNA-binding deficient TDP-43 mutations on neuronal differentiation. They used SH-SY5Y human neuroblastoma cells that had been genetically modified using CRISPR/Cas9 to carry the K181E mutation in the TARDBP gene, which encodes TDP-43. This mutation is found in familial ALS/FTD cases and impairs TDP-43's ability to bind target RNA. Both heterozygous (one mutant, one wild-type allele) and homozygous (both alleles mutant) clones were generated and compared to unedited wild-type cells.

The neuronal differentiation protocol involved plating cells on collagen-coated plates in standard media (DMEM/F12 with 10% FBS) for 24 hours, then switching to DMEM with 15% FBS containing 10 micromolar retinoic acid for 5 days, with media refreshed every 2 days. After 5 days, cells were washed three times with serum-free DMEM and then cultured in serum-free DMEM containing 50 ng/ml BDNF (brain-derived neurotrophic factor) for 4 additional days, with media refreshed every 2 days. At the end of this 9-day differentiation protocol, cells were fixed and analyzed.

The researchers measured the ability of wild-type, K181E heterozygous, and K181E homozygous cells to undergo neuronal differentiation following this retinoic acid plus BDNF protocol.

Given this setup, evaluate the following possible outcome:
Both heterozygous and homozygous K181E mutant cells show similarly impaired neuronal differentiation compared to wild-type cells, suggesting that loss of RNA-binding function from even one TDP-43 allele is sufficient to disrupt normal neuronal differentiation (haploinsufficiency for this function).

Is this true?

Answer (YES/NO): NO